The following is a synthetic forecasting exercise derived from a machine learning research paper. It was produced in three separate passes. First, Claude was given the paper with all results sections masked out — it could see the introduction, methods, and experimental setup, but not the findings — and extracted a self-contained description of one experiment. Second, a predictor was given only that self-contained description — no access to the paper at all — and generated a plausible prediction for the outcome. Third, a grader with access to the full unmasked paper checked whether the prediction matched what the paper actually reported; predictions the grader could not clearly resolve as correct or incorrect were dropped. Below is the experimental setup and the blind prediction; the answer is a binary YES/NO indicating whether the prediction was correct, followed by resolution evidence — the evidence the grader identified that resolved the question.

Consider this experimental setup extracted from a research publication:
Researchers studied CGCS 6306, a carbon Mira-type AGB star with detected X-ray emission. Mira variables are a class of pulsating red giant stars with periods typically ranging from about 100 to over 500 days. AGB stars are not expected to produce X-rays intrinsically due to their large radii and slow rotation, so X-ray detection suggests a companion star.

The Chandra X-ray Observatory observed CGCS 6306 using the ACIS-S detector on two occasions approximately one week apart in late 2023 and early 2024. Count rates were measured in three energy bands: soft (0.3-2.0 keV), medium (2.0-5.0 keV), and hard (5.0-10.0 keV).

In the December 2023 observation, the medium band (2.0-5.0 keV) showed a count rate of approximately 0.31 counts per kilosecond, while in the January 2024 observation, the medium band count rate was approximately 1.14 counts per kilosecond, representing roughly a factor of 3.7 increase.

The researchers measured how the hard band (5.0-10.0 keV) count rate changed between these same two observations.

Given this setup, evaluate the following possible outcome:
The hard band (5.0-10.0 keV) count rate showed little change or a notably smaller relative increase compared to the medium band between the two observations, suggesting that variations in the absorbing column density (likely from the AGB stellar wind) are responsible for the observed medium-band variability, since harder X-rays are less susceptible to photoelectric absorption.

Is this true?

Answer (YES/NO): YES